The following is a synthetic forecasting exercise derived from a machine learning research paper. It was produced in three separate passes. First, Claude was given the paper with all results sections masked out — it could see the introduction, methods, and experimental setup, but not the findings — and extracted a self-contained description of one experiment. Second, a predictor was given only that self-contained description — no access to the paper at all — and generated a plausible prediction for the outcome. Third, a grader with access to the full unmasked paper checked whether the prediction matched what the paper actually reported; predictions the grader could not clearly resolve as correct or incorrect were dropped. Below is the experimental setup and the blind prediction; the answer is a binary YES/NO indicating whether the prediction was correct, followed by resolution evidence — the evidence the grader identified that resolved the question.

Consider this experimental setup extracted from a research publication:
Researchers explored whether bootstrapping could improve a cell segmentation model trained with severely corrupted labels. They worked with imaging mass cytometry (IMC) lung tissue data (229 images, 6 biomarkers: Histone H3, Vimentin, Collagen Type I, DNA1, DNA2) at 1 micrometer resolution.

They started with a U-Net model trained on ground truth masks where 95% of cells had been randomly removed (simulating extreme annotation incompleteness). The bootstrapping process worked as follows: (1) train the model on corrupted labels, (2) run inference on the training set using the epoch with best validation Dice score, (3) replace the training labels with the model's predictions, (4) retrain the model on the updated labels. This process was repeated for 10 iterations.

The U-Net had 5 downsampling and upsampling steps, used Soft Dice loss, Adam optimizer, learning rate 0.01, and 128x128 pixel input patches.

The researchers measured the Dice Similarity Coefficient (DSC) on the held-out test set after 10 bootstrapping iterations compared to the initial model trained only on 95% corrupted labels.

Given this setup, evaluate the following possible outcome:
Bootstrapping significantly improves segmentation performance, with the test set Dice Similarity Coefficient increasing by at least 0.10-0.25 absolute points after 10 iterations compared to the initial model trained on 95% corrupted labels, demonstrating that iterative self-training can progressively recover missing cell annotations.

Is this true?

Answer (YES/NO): YES